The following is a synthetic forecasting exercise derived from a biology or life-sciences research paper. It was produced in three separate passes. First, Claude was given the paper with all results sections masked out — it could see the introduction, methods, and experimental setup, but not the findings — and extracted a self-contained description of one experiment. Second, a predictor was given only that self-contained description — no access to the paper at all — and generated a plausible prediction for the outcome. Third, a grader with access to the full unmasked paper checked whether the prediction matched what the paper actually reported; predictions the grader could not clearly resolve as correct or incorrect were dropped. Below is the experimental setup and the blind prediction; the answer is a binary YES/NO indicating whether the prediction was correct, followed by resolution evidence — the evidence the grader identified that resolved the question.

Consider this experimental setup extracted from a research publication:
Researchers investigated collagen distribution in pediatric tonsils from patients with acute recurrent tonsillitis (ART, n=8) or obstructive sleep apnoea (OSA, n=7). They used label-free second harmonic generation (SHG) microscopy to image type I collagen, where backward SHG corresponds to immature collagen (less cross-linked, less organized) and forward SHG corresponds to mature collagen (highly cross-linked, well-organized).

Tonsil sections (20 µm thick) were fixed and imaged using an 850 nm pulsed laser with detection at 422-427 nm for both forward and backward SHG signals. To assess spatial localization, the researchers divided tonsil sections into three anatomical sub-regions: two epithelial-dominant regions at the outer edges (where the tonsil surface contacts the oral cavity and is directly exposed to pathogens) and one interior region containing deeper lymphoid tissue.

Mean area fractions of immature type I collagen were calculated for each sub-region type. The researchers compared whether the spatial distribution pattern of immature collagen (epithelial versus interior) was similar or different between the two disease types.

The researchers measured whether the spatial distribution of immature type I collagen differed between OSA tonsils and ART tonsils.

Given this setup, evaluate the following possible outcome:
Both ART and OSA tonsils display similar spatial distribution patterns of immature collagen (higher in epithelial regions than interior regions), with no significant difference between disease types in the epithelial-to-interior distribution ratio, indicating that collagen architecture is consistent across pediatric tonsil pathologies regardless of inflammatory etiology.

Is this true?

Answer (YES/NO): NO